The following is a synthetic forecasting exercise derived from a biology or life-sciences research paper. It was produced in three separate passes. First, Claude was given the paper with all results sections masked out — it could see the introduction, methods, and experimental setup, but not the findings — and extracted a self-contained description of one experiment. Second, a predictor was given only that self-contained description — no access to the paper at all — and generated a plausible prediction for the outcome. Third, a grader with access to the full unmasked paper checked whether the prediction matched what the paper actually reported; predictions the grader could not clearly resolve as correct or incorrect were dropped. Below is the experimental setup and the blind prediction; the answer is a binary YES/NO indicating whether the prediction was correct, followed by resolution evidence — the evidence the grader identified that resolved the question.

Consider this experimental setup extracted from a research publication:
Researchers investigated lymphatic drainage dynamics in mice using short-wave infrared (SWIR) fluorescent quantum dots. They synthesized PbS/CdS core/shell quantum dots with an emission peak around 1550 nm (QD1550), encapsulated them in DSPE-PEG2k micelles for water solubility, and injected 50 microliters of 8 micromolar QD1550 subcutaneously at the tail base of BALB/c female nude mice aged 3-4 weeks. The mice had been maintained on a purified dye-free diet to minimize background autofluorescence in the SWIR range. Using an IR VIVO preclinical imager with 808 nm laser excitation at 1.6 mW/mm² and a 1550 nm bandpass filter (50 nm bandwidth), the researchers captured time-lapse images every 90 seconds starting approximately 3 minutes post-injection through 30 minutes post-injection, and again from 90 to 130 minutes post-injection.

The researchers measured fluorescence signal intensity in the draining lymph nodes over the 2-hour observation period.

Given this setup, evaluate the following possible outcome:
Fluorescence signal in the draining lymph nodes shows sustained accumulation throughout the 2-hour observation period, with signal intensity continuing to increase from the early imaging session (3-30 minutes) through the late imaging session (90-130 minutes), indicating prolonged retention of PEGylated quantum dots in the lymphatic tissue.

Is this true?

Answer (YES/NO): NO